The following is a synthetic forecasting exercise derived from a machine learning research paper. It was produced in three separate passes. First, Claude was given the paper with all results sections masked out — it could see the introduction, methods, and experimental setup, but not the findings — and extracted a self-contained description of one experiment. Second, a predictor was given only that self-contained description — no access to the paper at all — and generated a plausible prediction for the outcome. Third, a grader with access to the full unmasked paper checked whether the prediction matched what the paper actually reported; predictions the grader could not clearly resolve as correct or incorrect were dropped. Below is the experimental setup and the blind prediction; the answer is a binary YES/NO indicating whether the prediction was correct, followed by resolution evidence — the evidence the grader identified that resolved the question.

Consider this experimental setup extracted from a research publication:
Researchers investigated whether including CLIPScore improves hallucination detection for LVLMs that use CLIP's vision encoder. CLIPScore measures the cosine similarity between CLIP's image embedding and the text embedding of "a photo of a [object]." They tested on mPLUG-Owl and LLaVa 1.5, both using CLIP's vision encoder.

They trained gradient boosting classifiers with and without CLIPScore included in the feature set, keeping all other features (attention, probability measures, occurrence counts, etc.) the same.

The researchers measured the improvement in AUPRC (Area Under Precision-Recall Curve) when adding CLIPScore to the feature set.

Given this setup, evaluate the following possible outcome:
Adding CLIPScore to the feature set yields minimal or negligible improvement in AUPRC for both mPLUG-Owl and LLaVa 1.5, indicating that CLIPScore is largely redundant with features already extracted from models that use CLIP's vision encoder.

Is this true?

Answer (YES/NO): NO